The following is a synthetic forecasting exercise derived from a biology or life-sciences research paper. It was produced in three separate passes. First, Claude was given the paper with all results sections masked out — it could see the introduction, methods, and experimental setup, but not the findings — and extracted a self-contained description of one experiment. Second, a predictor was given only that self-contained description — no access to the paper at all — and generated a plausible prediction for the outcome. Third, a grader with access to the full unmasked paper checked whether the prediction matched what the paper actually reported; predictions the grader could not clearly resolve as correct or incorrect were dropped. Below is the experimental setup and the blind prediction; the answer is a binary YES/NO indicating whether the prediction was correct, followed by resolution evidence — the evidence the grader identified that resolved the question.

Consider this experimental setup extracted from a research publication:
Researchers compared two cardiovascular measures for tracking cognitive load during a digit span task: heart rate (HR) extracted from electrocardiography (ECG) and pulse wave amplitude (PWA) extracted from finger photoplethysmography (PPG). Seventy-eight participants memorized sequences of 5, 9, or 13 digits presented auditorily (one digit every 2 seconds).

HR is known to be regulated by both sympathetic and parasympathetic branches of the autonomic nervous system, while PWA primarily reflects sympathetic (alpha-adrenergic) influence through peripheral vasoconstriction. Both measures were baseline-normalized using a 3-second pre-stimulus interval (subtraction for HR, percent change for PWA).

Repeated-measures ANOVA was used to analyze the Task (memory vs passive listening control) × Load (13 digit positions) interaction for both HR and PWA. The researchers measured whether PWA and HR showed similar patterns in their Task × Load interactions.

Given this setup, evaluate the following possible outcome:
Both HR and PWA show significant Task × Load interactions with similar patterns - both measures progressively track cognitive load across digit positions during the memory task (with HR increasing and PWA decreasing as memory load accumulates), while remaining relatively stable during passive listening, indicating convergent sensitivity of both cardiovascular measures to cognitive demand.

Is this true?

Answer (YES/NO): NO